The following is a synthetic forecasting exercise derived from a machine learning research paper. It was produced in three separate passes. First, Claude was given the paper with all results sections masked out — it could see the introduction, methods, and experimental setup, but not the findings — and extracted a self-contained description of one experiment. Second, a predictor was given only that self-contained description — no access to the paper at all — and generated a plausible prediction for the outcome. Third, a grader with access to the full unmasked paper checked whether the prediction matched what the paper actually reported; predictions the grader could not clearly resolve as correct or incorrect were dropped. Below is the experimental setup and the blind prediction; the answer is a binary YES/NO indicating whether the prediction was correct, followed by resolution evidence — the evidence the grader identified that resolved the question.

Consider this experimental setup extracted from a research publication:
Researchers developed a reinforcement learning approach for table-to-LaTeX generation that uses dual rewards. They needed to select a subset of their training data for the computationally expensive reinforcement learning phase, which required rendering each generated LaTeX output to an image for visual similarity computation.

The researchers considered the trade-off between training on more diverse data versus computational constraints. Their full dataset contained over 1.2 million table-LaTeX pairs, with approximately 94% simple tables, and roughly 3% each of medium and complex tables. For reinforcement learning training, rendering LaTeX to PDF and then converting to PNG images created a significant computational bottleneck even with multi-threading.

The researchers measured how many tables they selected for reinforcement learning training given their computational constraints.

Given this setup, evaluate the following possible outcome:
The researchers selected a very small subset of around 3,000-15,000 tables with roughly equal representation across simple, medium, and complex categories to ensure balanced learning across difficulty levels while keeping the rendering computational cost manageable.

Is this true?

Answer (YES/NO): NO